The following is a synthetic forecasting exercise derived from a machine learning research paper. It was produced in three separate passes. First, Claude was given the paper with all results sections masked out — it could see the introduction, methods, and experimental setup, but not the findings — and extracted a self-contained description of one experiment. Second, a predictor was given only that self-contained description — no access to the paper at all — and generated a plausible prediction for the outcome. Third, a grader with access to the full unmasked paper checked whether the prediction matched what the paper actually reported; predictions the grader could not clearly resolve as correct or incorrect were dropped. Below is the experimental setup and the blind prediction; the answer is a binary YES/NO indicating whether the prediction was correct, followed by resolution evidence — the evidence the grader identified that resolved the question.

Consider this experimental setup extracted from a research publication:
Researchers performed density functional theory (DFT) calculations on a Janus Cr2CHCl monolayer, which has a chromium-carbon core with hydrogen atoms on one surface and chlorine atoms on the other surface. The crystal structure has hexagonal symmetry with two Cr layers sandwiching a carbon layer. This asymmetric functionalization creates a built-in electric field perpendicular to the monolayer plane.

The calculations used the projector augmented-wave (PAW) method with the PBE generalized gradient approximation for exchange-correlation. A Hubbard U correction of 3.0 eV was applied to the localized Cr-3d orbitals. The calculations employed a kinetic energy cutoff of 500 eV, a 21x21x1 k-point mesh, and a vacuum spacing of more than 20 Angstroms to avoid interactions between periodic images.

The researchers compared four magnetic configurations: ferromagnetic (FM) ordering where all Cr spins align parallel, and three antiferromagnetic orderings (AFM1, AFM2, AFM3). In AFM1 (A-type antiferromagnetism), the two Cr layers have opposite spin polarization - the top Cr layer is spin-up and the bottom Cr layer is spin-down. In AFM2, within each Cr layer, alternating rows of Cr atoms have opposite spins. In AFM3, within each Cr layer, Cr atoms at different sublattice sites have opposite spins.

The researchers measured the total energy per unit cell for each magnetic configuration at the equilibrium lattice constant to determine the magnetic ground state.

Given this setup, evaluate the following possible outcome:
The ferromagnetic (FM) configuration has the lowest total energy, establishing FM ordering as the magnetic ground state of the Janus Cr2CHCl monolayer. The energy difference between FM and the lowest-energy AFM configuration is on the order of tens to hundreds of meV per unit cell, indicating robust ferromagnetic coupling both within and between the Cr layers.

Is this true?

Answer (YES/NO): NO